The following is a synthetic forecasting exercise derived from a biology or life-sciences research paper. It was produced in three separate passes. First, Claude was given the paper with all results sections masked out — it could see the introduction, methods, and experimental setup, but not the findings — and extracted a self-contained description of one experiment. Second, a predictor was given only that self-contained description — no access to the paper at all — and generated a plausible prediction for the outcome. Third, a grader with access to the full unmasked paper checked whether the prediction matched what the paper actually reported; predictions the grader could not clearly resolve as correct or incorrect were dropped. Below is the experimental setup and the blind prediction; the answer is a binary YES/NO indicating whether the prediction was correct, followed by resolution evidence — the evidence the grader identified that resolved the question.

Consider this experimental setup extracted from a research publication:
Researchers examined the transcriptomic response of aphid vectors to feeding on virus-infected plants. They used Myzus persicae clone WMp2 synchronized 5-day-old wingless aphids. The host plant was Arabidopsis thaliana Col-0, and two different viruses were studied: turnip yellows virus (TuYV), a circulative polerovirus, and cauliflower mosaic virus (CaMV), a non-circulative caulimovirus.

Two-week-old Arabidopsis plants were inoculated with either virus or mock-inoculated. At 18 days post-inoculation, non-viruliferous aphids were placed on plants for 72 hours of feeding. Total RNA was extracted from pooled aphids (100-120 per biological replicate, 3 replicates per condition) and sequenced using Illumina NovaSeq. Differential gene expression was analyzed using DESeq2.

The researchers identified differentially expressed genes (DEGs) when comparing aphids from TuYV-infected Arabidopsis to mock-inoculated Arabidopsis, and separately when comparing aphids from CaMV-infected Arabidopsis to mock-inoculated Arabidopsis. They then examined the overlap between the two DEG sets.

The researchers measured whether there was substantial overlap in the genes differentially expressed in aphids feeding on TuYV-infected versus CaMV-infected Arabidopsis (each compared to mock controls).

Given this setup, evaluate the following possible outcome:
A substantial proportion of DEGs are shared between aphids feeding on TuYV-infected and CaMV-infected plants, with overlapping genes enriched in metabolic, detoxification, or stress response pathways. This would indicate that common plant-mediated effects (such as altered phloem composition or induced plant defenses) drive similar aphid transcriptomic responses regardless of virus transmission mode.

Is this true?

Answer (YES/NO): YES